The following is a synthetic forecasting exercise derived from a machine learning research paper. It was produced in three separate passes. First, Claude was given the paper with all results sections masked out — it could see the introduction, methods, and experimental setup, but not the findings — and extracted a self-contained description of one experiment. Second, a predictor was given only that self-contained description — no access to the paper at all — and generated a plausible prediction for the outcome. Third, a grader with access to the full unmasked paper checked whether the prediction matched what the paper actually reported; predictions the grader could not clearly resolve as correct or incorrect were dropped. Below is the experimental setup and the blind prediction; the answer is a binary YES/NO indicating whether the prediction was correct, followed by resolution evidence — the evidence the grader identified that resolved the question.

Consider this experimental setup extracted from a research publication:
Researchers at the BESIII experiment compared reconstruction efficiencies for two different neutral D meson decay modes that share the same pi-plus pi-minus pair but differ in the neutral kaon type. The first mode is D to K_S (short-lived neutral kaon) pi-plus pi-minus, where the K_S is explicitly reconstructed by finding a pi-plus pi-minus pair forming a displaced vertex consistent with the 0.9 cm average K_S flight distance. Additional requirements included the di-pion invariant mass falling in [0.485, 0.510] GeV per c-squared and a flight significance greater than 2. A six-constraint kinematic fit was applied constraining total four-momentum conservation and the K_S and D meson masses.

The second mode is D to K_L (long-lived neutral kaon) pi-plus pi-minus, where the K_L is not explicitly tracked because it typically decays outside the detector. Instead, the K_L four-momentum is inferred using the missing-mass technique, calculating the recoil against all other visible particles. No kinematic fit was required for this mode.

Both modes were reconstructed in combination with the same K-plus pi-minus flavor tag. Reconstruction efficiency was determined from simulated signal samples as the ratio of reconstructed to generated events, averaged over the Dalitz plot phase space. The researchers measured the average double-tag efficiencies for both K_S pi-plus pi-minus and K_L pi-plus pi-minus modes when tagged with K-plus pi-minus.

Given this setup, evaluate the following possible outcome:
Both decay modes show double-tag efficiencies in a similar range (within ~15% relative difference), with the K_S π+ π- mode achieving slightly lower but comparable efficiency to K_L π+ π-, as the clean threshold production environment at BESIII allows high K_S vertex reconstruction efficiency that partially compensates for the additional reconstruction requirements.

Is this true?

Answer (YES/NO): NO